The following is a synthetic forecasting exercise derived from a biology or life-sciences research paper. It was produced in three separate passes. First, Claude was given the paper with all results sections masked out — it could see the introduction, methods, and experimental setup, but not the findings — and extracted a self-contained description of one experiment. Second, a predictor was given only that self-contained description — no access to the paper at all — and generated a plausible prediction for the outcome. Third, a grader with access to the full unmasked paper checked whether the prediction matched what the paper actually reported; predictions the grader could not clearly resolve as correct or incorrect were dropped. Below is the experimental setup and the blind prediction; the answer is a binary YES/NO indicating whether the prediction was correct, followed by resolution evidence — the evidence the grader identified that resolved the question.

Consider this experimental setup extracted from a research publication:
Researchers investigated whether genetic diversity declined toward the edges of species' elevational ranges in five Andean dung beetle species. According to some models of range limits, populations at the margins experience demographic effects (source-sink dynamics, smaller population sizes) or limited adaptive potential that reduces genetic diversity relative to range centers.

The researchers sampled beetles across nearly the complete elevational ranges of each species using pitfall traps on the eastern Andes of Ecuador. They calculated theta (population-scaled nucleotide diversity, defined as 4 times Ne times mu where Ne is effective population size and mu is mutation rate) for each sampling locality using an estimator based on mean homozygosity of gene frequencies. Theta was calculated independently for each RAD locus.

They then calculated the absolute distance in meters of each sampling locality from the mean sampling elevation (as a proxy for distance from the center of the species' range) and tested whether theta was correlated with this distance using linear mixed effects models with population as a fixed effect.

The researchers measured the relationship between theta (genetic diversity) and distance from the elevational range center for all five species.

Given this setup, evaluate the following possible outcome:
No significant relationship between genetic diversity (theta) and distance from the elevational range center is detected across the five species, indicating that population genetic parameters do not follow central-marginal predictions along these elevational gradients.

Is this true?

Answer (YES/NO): YES